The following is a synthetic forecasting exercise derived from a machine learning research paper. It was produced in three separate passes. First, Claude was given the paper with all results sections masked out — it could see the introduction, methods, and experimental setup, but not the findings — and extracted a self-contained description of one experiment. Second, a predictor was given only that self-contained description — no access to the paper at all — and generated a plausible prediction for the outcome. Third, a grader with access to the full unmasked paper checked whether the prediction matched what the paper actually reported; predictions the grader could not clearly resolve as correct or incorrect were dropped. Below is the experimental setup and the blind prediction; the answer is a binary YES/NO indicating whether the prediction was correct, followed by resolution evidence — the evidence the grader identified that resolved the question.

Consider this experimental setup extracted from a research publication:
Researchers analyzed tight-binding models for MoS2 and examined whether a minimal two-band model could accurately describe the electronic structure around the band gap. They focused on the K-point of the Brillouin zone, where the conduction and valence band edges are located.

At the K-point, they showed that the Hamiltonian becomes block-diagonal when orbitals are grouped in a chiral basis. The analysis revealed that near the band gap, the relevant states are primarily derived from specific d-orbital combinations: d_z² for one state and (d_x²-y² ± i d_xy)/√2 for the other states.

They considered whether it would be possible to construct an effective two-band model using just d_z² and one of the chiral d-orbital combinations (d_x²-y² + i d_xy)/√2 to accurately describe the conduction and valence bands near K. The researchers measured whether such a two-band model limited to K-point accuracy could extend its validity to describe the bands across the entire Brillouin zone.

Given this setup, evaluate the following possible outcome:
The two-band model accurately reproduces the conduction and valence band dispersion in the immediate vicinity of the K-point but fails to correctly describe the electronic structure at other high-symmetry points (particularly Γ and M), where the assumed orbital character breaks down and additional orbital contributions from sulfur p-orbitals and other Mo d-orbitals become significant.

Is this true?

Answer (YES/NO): YES